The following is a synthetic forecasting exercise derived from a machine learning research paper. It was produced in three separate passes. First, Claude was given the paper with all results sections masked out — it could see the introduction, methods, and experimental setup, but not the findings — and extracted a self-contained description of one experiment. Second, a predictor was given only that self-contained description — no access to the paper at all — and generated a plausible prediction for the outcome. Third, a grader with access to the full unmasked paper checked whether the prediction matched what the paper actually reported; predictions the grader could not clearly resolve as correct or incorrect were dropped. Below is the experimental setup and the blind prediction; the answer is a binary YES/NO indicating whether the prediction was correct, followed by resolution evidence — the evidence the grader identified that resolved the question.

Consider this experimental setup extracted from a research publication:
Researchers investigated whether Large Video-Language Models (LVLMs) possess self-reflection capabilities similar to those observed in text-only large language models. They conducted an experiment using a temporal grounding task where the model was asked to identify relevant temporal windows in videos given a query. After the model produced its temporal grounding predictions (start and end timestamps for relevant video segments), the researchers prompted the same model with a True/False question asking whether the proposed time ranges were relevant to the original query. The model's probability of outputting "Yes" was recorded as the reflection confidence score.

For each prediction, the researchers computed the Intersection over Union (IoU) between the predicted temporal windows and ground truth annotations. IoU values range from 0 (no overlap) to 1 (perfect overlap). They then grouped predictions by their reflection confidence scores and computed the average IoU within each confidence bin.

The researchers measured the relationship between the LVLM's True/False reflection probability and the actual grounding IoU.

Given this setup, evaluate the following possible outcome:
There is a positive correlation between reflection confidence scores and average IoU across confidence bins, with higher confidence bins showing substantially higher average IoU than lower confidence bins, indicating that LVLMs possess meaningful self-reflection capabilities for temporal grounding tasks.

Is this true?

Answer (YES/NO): YES